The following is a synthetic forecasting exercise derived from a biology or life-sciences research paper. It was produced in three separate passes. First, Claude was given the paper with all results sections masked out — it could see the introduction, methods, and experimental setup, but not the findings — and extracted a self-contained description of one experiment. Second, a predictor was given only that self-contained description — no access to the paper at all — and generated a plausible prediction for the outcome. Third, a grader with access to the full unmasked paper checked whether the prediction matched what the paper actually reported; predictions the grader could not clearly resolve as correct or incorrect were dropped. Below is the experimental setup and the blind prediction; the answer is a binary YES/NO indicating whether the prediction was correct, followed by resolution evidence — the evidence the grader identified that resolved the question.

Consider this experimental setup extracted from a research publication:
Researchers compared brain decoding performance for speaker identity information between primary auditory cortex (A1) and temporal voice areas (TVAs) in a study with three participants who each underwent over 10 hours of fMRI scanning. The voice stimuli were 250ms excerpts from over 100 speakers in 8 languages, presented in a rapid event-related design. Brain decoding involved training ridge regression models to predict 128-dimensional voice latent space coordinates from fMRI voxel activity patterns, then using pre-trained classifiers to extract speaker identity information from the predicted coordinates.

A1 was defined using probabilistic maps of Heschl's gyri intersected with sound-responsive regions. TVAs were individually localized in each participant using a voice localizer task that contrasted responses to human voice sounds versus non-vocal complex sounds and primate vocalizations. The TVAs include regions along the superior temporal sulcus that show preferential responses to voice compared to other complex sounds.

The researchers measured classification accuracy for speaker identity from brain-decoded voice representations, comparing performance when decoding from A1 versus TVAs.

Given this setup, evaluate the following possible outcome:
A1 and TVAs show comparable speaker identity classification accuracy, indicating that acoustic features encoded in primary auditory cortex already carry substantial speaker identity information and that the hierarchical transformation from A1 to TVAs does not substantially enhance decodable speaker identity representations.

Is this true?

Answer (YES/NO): NO